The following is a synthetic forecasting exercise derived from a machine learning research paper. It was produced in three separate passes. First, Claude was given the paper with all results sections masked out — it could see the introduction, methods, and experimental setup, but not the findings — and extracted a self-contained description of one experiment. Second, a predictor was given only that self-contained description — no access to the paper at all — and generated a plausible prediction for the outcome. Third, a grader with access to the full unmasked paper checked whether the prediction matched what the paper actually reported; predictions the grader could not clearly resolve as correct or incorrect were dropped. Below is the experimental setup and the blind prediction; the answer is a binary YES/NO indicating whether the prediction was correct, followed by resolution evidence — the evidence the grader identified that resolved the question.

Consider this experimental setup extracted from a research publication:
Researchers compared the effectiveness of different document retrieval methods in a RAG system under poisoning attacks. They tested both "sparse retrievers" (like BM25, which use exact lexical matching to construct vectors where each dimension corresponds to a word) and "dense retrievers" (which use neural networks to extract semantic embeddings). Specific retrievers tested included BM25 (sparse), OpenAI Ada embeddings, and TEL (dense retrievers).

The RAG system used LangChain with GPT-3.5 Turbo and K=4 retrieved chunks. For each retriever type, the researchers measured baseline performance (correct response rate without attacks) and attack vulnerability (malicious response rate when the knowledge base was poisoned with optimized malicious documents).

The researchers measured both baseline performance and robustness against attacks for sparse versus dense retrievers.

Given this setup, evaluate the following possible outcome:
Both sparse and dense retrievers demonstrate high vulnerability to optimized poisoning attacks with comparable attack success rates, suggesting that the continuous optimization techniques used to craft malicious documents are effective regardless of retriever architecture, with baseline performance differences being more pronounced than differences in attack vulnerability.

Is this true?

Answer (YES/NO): NO